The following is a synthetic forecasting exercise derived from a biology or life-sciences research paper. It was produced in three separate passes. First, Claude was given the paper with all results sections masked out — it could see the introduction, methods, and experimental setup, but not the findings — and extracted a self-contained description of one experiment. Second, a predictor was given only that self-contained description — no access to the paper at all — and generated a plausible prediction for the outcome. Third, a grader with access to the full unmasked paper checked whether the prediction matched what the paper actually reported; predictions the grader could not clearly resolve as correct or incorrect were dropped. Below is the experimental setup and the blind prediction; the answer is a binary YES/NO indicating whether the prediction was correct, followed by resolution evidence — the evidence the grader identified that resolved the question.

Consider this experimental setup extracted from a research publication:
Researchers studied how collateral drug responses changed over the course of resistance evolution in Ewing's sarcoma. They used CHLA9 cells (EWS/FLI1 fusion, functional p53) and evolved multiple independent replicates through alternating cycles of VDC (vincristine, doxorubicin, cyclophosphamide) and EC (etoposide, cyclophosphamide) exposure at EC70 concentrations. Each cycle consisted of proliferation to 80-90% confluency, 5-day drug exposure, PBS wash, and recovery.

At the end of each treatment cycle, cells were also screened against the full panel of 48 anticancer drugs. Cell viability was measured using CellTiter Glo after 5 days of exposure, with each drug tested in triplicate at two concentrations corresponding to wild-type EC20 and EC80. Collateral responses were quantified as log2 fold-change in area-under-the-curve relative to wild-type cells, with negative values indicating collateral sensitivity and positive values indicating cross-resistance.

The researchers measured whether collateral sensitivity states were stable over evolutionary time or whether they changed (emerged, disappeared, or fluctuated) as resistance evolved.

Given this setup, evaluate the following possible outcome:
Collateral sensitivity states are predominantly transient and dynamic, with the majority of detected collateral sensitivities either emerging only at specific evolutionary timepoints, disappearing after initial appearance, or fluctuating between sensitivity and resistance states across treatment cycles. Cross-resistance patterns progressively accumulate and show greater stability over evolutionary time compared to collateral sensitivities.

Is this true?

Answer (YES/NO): YES